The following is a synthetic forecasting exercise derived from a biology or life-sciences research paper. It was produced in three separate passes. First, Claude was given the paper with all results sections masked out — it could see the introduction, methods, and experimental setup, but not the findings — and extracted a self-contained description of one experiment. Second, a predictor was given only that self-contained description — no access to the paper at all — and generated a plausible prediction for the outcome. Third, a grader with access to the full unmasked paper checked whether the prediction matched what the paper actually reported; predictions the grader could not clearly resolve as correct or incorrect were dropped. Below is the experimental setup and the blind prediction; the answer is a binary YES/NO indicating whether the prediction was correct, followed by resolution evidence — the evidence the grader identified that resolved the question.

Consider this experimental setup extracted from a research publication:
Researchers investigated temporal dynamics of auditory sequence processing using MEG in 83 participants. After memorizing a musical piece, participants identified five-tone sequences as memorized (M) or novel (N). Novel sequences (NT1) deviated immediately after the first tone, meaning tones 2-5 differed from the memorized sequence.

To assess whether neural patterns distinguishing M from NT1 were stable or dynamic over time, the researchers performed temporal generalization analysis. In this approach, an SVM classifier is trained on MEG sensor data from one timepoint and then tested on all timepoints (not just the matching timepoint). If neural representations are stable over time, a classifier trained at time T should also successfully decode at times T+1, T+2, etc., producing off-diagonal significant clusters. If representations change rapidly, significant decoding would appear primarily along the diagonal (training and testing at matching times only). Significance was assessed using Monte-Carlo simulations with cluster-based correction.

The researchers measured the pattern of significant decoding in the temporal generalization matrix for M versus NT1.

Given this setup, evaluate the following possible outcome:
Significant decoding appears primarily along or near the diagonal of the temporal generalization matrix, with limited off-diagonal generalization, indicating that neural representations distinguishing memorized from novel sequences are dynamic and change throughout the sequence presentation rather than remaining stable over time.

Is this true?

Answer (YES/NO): NO